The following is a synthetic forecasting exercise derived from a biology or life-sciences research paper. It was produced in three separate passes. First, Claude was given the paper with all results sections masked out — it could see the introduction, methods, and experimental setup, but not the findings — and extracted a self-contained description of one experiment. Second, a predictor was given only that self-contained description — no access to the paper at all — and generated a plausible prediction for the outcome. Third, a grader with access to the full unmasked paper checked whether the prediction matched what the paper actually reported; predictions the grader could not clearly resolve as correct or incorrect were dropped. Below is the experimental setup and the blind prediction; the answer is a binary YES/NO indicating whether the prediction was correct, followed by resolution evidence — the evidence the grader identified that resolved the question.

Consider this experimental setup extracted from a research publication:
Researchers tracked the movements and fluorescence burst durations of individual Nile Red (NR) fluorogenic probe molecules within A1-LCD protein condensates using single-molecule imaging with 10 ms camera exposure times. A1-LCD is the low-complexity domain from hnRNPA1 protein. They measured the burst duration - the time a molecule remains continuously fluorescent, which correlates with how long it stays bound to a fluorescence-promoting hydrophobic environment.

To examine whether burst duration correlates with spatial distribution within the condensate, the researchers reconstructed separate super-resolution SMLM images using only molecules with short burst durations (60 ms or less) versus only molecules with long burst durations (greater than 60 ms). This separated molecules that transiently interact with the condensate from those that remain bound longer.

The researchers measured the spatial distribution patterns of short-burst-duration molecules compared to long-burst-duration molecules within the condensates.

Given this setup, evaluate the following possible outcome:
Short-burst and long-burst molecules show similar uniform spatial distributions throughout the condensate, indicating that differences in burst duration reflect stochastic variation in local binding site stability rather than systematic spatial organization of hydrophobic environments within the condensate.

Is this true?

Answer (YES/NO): NO